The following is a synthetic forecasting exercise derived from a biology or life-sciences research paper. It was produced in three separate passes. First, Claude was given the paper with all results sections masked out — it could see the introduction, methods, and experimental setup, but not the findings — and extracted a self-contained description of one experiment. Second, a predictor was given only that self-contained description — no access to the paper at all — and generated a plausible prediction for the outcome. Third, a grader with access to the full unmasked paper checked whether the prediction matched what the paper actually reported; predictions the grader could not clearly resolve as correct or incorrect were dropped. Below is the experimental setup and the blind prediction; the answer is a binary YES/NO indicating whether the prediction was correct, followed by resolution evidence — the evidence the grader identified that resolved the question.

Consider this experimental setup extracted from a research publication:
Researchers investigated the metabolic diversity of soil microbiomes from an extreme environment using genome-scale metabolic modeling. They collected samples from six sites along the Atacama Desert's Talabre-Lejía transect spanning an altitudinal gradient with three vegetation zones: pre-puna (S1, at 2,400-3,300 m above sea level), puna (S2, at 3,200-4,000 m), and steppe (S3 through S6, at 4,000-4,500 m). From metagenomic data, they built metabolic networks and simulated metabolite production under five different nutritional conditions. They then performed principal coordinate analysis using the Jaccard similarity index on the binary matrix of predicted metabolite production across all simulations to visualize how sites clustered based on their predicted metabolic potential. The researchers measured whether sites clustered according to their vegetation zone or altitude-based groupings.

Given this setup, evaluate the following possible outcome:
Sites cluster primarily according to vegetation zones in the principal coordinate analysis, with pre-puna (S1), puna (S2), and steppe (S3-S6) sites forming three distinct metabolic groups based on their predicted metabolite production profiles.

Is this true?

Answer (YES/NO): NO